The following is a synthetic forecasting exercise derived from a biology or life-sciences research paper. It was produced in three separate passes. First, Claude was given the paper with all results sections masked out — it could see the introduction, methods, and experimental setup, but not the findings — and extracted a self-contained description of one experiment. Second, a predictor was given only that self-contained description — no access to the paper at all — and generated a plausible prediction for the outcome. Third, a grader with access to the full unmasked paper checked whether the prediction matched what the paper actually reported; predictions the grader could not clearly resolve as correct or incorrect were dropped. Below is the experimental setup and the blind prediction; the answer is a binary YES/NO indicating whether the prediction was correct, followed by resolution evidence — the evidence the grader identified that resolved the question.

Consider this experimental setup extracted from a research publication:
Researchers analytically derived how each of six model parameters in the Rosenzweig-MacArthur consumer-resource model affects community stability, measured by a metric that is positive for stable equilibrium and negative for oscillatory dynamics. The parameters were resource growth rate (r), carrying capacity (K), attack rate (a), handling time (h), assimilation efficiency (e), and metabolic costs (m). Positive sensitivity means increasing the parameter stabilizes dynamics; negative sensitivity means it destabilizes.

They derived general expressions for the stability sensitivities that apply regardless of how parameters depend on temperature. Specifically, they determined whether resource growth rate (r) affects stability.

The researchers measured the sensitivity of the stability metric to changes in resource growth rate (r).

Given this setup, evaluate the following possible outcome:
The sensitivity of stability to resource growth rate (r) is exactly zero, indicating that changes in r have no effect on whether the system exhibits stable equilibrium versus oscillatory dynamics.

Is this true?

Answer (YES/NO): YES